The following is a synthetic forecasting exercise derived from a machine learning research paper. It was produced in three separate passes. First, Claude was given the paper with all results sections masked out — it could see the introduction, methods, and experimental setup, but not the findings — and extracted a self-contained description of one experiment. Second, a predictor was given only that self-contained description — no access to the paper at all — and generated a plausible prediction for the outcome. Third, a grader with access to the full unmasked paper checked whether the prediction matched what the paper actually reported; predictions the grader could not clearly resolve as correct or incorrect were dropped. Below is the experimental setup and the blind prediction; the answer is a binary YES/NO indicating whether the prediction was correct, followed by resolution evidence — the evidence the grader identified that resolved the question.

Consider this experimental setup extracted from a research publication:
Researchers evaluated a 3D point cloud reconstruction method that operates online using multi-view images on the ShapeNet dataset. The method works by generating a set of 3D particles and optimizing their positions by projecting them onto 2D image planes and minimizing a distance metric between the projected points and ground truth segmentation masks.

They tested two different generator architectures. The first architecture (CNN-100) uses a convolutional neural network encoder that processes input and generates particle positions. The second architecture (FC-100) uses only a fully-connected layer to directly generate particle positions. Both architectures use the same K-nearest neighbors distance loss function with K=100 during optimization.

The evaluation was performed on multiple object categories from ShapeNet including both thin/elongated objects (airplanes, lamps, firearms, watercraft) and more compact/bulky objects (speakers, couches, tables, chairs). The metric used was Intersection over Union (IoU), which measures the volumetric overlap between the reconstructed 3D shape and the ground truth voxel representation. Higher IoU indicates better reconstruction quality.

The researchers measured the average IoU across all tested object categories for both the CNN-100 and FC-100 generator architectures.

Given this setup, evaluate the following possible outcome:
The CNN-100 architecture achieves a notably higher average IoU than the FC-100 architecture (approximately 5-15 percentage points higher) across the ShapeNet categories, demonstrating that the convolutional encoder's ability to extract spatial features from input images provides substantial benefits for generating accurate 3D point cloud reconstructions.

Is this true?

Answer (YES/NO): NO